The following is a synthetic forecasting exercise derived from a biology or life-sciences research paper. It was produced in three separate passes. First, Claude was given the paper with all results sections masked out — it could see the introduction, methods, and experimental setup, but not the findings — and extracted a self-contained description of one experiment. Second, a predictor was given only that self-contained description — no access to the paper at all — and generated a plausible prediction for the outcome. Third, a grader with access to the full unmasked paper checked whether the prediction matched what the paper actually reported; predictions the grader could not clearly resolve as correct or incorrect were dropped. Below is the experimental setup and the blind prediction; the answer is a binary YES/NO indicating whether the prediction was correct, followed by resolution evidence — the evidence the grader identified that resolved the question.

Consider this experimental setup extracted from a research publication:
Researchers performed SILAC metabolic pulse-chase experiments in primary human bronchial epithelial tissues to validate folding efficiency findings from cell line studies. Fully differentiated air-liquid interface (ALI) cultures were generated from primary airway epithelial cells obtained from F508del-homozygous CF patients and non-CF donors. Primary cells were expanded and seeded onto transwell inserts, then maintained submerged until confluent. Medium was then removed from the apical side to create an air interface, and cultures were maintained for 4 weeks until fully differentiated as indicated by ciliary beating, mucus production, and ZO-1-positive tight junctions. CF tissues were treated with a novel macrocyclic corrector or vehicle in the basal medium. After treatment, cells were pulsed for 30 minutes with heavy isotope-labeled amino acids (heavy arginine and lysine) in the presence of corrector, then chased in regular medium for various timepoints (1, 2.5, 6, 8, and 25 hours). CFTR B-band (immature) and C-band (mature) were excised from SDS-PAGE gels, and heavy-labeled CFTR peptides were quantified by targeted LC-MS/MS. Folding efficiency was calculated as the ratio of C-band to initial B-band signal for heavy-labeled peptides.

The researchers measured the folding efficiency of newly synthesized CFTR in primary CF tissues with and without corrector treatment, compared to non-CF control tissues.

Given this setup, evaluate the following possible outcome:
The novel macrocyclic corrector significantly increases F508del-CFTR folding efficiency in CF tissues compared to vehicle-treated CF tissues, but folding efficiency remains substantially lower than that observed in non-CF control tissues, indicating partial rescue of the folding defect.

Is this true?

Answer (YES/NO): NO